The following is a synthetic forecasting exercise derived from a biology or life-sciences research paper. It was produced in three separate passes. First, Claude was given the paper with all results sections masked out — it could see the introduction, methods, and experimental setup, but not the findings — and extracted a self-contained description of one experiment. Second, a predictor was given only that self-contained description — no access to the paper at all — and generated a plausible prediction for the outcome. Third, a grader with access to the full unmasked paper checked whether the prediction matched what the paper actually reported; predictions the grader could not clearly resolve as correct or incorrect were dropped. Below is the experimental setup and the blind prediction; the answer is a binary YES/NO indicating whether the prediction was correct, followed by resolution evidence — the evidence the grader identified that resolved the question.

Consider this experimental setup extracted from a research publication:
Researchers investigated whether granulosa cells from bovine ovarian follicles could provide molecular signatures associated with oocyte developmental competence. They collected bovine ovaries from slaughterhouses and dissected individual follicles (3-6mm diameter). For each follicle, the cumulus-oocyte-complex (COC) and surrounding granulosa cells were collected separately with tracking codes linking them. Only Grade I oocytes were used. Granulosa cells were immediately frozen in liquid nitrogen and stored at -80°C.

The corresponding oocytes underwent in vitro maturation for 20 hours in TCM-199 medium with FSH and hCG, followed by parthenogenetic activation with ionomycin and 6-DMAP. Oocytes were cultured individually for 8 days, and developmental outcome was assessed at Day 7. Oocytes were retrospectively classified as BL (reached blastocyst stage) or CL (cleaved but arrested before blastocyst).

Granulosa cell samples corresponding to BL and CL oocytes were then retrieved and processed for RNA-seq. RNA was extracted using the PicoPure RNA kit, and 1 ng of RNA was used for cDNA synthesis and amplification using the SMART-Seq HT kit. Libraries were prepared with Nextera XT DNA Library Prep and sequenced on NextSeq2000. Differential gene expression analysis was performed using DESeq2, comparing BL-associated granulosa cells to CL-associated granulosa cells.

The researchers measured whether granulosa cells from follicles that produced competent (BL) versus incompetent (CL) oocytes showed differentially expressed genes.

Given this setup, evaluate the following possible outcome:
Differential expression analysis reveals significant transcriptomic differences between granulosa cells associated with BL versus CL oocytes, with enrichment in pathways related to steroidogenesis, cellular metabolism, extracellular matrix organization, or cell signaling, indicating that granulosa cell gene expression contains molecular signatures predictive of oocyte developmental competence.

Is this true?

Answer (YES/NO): YES